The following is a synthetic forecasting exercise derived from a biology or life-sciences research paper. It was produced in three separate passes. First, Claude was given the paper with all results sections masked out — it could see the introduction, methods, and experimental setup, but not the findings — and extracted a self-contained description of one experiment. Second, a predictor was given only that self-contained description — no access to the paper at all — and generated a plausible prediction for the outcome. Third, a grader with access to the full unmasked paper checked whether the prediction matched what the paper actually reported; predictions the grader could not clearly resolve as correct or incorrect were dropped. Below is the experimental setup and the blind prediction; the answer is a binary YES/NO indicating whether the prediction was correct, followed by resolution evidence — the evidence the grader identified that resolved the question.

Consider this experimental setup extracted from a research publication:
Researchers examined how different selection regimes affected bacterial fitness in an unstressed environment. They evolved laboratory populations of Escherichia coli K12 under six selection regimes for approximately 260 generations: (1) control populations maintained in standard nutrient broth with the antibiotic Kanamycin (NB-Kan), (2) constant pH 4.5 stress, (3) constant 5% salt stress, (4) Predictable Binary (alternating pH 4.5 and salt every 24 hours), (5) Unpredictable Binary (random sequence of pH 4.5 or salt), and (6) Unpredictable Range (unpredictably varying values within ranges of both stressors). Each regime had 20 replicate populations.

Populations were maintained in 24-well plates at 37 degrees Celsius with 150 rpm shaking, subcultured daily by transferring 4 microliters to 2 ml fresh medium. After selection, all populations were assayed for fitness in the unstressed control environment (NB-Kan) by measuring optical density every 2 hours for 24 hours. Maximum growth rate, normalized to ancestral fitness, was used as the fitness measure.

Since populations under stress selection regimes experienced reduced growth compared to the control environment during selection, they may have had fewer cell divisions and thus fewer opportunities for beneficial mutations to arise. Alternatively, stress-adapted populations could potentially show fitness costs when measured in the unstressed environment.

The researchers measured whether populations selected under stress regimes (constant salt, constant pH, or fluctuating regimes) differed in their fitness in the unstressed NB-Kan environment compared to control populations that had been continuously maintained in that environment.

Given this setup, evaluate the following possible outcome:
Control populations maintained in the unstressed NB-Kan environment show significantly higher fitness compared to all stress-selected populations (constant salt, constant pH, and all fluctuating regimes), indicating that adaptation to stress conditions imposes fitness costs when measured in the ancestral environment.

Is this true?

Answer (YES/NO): NO